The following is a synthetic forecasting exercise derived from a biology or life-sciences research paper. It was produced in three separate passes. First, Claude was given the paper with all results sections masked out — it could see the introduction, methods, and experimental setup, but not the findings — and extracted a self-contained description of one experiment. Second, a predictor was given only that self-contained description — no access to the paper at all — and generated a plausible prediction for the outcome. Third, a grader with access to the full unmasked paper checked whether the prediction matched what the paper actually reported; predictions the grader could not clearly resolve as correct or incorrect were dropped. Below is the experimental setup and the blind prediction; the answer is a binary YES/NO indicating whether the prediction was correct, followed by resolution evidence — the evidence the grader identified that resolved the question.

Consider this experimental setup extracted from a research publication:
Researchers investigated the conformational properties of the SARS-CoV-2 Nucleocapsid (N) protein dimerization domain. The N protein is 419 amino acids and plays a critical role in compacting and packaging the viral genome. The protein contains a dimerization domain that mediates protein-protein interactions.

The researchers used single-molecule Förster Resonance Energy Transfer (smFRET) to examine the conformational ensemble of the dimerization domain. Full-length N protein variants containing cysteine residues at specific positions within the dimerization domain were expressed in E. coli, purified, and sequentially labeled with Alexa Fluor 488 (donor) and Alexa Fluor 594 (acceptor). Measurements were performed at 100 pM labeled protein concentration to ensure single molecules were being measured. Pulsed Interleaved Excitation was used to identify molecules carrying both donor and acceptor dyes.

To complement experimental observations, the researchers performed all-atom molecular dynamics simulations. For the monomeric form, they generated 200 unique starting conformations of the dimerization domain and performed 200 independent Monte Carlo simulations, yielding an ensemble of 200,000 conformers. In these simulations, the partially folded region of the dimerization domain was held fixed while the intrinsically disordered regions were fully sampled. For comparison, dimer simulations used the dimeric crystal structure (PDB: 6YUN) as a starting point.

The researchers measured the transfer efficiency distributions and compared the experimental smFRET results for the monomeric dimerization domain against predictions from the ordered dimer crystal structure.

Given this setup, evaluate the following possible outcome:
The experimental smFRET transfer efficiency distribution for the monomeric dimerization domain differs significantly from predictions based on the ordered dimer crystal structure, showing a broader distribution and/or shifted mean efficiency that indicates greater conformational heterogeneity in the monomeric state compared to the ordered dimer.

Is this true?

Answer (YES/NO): YES